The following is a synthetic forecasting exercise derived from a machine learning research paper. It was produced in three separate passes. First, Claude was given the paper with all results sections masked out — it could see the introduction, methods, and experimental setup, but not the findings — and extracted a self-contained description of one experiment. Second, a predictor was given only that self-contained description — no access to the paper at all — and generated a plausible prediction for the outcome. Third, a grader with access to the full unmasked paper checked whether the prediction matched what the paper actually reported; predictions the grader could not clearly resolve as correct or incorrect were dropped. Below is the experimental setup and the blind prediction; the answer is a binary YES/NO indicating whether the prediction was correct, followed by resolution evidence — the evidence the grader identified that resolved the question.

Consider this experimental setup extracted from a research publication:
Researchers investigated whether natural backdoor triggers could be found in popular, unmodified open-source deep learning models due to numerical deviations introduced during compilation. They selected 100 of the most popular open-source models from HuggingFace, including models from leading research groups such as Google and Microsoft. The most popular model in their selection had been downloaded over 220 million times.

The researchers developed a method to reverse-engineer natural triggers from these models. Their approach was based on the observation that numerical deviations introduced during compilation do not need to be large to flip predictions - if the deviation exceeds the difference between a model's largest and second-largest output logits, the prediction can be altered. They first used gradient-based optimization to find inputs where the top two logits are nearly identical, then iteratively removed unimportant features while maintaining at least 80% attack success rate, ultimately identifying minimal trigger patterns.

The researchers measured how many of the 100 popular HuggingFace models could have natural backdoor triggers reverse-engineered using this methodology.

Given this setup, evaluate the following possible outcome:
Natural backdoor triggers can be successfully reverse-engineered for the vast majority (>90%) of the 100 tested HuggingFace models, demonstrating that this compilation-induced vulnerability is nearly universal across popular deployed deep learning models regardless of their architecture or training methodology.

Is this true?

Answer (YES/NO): NO